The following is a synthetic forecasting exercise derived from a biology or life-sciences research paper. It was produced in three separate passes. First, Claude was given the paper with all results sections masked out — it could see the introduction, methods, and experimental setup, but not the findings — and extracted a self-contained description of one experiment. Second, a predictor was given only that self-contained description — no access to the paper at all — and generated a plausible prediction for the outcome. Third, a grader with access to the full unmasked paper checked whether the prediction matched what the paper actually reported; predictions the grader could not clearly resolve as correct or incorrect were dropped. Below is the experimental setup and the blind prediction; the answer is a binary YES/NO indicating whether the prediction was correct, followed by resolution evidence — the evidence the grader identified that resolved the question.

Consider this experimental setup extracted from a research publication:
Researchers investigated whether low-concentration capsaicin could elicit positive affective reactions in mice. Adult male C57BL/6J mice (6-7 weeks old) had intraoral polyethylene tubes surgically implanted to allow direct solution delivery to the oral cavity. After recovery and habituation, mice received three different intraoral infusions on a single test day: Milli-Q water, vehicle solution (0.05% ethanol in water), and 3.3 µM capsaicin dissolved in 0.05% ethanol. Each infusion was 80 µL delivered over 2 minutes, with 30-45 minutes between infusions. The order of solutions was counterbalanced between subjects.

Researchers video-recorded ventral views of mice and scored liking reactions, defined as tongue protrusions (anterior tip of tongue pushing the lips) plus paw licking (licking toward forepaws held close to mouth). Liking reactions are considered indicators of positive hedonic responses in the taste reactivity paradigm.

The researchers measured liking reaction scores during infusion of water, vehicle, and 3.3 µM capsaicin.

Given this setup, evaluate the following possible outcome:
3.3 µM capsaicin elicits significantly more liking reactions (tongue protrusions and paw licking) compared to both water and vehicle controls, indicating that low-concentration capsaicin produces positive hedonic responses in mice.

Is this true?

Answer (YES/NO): YES